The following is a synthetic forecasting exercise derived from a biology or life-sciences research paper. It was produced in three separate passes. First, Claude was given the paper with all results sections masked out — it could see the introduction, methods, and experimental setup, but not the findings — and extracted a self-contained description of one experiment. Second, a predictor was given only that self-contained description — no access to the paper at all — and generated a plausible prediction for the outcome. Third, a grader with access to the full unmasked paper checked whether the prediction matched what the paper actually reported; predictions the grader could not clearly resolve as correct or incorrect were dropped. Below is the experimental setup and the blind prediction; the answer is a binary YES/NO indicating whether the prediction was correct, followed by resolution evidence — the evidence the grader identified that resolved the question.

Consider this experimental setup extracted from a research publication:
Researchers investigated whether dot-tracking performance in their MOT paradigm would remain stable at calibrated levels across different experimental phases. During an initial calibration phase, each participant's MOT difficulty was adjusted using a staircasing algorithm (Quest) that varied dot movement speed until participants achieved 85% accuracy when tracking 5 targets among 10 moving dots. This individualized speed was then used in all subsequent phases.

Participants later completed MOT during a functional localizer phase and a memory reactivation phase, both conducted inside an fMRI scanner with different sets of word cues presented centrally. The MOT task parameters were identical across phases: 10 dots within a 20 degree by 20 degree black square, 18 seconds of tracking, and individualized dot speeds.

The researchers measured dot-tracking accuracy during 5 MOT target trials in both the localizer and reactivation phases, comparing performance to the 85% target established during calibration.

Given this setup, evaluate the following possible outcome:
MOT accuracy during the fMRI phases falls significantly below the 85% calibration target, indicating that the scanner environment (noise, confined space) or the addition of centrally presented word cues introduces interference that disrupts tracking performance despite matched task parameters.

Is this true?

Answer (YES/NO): NO